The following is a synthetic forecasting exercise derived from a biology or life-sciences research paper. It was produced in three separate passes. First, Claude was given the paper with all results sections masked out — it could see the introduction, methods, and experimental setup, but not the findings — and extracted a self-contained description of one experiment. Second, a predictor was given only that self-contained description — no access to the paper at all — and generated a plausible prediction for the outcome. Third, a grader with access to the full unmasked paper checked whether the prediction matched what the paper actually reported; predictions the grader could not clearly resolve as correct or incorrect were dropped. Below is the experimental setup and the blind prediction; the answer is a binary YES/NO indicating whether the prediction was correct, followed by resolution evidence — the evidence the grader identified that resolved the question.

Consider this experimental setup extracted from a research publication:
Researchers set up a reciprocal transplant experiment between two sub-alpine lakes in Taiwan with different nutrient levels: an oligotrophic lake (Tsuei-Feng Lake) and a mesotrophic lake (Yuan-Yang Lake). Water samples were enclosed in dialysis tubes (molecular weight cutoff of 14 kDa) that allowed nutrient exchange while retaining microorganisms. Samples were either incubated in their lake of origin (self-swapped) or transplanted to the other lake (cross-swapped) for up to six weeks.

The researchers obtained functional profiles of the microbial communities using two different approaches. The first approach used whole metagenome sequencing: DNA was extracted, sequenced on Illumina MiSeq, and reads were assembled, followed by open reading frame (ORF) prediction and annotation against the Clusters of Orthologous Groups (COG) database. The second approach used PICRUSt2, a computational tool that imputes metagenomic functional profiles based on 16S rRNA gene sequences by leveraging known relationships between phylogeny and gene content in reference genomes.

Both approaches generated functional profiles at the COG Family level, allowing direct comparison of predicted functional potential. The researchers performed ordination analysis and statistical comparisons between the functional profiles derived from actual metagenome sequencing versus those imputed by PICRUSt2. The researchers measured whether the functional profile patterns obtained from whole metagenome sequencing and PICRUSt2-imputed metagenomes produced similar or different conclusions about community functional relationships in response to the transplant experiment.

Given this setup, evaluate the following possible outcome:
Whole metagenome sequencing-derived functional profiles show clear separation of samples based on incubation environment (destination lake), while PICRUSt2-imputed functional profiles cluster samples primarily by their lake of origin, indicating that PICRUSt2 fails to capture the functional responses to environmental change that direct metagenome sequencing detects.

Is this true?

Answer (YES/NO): NO